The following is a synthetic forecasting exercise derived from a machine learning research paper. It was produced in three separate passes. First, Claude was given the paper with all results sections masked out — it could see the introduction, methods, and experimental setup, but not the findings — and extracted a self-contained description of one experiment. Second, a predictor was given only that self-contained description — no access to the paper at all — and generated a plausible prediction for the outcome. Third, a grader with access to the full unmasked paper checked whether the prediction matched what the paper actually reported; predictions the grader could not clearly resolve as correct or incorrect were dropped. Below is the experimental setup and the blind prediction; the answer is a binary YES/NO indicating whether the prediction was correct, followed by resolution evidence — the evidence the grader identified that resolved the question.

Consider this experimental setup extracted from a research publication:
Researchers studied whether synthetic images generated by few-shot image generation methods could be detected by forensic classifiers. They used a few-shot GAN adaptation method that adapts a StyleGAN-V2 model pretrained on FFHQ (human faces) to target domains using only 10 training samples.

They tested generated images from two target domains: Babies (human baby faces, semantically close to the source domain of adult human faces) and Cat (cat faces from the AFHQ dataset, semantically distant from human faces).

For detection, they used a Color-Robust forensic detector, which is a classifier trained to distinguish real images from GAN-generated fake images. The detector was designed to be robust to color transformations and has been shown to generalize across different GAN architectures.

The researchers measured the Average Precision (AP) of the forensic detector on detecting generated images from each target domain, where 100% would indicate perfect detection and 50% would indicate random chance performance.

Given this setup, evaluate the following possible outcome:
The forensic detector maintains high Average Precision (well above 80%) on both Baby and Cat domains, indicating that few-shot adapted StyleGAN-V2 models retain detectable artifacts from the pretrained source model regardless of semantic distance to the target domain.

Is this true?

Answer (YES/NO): YES